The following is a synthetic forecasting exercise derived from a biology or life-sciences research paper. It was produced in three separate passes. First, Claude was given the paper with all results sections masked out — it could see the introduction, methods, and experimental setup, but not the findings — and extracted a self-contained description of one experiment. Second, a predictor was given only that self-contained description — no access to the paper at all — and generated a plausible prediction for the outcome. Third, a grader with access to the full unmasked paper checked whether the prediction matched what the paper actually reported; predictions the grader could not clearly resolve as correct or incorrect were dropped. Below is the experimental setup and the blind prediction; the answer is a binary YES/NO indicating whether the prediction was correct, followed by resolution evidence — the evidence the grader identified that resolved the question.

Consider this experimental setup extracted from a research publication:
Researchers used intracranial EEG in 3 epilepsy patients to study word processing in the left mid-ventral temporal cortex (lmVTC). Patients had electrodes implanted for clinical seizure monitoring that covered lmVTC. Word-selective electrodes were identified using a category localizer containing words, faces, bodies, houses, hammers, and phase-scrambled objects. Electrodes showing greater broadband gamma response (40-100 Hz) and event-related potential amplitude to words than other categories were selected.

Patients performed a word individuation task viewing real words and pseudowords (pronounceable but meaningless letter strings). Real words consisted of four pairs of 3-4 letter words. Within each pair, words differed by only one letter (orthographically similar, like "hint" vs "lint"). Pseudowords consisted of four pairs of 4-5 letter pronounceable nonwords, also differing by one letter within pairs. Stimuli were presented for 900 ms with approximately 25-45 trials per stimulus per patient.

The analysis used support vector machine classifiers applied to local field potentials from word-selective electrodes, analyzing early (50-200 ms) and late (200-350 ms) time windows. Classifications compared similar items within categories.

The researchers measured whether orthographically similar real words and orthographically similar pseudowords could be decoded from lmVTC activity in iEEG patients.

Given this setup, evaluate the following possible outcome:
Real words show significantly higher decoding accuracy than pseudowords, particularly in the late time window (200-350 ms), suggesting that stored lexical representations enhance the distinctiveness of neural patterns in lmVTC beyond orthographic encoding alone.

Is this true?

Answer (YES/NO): YES